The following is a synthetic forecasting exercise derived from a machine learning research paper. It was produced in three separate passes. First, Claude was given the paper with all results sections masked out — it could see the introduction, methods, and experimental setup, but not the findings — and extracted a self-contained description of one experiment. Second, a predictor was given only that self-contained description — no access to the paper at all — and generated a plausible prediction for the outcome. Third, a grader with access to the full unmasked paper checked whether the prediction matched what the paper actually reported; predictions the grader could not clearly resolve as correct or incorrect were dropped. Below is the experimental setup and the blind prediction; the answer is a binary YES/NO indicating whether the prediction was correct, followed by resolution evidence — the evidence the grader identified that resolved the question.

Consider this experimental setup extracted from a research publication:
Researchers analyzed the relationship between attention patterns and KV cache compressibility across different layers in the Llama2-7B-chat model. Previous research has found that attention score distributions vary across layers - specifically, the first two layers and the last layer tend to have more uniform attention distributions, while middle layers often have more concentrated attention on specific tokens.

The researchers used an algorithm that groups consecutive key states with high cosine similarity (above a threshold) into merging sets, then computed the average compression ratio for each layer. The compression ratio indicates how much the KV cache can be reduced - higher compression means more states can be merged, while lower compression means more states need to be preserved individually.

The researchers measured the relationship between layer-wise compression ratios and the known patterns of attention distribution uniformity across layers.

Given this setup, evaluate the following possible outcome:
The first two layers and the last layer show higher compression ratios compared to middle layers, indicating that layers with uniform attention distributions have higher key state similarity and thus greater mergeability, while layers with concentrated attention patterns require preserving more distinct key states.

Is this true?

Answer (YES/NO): NO